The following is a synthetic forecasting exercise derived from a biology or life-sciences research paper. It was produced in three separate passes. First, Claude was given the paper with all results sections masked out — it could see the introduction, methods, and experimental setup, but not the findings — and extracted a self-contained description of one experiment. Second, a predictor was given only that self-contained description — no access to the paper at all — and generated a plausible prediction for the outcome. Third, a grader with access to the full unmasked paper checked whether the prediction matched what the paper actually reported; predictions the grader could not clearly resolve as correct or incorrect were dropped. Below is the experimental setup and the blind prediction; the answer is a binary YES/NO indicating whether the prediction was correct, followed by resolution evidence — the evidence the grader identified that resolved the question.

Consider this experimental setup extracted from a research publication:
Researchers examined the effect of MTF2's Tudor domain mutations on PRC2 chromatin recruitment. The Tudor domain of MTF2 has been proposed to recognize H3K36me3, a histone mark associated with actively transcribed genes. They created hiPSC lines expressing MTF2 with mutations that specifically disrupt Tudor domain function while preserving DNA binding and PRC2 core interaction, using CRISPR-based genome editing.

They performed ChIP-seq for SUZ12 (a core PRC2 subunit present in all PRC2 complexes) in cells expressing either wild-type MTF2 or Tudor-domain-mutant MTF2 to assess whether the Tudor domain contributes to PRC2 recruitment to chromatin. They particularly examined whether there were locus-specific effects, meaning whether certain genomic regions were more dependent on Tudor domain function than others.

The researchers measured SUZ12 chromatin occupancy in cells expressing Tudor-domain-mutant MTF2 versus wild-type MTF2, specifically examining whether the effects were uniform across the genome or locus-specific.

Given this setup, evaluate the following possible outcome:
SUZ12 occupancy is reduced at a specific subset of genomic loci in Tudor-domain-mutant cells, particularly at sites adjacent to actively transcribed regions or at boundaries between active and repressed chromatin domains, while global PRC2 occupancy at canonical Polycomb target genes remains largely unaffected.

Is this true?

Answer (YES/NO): NO